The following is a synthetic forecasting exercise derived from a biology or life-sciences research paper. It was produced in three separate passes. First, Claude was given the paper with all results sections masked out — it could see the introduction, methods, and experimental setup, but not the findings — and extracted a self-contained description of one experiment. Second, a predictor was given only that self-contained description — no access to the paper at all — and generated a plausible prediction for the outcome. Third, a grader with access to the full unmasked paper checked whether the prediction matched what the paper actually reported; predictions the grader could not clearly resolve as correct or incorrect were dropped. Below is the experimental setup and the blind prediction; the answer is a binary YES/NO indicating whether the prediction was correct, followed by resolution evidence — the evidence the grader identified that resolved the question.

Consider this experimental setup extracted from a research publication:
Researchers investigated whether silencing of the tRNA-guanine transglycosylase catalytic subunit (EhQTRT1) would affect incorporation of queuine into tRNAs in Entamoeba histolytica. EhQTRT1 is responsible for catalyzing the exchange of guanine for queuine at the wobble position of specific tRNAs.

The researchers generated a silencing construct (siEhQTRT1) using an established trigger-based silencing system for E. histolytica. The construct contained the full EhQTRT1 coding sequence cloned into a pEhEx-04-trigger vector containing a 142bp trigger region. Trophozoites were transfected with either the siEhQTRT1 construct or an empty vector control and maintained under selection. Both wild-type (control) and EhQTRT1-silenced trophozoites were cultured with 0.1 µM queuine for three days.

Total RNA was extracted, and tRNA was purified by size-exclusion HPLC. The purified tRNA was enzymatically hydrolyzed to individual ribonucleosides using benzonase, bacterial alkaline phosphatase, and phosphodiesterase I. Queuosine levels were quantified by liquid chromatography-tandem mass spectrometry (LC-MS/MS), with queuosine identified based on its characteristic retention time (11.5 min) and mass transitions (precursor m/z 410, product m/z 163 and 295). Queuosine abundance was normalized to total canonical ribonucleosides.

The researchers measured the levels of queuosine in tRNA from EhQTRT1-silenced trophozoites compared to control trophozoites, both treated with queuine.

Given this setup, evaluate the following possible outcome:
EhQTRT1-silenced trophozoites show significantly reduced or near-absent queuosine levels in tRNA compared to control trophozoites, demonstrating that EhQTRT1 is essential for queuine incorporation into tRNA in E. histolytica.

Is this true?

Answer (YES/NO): YES